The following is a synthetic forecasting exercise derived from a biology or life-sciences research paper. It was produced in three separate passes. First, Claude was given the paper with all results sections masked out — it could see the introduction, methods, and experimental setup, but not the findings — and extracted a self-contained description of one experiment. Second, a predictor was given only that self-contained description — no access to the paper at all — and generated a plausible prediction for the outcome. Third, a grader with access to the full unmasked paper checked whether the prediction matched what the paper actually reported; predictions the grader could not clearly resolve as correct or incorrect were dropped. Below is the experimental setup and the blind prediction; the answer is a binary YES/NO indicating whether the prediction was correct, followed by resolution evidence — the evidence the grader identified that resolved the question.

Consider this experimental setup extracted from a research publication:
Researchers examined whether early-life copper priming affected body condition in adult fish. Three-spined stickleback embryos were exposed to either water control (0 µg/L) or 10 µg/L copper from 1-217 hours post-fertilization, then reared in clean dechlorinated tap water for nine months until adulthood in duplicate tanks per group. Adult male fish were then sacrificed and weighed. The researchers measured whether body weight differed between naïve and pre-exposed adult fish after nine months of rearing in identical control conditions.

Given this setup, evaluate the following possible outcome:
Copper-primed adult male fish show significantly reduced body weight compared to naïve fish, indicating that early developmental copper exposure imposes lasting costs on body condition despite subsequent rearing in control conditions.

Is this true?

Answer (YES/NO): NO